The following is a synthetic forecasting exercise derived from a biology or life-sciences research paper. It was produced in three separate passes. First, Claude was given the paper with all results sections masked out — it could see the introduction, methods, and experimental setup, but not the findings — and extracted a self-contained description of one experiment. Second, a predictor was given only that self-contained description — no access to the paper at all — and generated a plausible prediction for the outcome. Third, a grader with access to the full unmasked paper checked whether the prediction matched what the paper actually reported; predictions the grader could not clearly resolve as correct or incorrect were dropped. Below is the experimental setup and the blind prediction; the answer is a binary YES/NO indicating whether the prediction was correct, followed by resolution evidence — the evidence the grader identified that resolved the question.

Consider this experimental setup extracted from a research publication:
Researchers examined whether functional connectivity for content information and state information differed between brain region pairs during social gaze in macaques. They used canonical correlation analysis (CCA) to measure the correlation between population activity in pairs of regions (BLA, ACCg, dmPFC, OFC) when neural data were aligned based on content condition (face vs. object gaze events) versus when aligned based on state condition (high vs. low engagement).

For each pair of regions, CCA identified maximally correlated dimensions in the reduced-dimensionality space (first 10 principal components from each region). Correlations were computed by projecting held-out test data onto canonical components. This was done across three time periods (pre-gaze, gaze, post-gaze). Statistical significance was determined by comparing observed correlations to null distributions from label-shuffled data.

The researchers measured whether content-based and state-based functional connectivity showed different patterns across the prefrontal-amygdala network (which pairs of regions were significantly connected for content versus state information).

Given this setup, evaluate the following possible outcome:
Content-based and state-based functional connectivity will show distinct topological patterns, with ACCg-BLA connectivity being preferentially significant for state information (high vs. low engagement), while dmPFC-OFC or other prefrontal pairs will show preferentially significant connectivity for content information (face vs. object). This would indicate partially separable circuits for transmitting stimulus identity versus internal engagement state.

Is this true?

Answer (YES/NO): NO